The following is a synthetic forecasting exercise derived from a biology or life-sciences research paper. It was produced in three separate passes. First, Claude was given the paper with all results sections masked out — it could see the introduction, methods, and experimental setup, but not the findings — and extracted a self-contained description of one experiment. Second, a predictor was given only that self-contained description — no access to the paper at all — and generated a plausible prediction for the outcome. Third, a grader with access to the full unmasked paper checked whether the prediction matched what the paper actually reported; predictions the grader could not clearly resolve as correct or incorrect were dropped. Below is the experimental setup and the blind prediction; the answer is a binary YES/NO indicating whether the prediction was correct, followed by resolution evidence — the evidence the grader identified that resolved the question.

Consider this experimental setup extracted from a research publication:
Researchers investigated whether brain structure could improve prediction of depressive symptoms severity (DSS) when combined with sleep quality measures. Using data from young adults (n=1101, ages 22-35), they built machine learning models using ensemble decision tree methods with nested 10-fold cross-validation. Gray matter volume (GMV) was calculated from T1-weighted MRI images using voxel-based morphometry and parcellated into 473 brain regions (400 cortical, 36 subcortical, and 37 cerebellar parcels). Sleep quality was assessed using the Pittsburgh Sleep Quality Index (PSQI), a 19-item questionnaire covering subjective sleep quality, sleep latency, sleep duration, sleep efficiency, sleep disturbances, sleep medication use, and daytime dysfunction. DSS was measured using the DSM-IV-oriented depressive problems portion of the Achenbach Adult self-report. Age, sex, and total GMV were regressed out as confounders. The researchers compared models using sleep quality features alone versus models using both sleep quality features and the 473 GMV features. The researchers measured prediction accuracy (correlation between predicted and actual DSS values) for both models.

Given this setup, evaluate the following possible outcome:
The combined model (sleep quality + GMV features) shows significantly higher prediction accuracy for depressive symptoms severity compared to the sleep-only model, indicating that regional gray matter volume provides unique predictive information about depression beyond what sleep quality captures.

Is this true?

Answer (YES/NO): NO